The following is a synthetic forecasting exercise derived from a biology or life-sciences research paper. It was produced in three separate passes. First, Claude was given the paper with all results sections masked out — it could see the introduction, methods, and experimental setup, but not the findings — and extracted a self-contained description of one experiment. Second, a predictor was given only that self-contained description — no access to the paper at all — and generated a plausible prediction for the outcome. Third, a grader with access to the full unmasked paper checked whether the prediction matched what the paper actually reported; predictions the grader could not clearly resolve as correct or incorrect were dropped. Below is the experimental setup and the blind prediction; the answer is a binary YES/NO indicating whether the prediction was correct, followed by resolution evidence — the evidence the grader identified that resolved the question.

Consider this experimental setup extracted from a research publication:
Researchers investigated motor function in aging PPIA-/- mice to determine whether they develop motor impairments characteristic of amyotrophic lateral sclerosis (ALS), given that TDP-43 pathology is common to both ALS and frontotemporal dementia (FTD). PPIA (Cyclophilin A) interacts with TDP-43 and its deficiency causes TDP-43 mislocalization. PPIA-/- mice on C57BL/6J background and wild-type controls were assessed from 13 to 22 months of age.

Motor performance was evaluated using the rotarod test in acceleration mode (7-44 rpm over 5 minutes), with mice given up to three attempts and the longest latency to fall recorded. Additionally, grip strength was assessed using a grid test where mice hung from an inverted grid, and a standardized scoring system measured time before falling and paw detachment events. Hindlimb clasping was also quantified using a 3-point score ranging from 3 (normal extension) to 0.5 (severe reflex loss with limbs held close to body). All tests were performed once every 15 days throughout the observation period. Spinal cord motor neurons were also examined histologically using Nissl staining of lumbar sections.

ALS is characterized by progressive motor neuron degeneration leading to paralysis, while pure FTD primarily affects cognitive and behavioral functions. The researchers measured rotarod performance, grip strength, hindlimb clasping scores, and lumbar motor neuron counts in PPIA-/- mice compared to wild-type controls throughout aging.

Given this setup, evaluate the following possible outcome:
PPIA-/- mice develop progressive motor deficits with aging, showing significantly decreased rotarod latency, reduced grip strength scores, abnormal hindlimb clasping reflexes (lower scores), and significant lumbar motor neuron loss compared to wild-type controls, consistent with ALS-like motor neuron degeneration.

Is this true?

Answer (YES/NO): NO